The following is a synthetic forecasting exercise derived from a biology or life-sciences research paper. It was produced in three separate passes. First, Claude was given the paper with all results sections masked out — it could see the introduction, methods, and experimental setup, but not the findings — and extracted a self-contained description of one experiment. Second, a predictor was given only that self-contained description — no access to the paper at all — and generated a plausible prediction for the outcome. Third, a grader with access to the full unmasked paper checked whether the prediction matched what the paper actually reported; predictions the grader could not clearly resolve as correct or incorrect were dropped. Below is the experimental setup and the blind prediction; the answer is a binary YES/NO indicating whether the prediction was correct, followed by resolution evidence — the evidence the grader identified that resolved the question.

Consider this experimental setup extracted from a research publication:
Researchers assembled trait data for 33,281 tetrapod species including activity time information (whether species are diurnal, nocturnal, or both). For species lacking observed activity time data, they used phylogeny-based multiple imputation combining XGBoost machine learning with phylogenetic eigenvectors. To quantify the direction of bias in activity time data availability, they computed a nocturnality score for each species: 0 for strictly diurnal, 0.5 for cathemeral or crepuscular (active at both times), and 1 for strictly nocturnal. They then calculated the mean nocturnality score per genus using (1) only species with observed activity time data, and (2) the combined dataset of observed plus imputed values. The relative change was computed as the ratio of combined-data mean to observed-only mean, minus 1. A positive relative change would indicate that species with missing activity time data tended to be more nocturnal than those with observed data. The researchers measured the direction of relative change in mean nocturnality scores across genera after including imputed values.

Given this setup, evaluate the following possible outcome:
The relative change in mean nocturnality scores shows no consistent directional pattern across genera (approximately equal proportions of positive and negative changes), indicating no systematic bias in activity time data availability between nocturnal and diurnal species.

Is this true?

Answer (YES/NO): NO